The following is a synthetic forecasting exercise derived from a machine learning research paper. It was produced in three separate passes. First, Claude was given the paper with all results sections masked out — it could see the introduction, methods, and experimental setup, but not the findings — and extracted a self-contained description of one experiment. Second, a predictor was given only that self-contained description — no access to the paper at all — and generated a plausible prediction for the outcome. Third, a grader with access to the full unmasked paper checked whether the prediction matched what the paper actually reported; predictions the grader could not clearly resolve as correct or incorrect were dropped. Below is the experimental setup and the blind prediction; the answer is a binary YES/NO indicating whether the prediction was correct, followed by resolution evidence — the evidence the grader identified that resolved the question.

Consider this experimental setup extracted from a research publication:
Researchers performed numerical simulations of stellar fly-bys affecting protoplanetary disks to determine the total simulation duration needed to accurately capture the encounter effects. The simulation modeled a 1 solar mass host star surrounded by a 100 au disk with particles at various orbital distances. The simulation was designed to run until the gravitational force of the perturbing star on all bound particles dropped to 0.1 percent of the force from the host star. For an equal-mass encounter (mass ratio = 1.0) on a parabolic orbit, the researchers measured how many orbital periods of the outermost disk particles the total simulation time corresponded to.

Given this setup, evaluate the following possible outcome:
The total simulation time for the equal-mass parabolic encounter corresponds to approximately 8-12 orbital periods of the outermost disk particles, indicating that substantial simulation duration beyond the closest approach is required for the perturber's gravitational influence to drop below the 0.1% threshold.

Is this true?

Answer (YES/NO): NO